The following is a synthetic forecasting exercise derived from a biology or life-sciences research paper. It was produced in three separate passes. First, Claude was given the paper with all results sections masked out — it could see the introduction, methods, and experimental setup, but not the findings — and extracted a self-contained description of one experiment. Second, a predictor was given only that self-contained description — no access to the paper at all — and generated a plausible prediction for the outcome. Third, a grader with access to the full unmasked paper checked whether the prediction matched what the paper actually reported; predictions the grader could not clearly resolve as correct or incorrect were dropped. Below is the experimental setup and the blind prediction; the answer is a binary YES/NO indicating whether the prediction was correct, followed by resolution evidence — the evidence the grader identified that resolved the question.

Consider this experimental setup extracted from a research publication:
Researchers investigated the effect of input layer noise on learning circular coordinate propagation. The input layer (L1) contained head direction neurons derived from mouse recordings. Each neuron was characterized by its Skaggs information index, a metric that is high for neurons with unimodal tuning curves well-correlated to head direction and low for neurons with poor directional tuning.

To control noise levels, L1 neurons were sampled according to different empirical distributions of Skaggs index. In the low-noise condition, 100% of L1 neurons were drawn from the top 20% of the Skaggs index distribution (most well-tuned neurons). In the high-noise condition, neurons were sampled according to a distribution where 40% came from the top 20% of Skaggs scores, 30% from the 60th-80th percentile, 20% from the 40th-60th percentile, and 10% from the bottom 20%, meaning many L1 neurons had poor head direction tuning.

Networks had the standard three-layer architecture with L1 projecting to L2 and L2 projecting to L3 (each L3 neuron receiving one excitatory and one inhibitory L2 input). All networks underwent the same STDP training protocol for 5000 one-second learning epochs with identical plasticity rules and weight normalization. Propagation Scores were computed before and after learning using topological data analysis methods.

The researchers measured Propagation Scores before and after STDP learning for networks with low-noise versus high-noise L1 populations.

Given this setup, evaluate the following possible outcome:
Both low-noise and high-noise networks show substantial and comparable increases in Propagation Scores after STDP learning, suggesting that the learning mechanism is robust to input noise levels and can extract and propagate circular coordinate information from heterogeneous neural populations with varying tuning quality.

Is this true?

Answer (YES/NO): NO